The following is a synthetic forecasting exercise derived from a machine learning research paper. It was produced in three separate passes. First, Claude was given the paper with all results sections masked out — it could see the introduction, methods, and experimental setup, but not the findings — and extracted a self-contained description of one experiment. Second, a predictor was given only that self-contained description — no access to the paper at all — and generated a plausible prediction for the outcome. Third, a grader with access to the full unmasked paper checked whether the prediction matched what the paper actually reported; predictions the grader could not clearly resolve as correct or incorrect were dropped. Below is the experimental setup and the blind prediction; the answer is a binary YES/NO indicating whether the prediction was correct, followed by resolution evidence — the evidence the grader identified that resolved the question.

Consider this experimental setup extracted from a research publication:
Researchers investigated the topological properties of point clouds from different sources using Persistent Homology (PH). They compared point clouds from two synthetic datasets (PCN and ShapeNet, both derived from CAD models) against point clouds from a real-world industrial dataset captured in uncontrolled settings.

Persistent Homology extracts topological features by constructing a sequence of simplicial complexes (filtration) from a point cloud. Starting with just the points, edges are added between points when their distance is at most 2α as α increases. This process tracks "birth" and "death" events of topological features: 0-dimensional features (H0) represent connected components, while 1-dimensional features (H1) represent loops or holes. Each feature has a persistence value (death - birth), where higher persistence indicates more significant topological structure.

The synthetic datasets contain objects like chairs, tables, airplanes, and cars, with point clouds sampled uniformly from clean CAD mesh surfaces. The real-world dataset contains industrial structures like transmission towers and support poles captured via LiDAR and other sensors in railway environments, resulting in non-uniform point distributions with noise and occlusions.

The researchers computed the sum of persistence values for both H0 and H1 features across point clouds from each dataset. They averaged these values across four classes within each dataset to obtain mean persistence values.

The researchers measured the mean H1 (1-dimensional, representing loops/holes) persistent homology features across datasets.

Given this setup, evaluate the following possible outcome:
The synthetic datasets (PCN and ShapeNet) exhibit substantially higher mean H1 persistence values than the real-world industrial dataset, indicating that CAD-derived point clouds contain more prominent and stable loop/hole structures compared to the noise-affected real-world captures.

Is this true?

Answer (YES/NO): NO